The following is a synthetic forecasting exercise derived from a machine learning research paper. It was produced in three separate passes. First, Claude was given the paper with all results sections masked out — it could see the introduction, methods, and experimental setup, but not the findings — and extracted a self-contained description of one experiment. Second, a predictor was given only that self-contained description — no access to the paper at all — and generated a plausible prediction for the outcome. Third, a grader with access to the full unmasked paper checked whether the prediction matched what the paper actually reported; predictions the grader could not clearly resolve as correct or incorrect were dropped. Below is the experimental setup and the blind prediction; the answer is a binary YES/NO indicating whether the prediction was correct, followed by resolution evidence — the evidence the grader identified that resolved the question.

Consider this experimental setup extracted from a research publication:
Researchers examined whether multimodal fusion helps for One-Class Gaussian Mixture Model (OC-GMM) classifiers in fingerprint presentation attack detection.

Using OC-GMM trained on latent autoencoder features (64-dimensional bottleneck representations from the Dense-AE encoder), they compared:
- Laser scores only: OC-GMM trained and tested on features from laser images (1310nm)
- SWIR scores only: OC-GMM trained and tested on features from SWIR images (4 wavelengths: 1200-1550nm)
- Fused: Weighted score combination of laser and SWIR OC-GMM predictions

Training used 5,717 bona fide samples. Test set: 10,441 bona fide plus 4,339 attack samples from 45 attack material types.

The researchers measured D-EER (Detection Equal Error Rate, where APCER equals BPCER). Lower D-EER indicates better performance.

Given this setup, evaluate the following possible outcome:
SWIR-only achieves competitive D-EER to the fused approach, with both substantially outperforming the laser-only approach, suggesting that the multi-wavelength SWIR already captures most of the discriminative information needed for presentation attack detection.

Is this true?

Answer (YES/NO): NO